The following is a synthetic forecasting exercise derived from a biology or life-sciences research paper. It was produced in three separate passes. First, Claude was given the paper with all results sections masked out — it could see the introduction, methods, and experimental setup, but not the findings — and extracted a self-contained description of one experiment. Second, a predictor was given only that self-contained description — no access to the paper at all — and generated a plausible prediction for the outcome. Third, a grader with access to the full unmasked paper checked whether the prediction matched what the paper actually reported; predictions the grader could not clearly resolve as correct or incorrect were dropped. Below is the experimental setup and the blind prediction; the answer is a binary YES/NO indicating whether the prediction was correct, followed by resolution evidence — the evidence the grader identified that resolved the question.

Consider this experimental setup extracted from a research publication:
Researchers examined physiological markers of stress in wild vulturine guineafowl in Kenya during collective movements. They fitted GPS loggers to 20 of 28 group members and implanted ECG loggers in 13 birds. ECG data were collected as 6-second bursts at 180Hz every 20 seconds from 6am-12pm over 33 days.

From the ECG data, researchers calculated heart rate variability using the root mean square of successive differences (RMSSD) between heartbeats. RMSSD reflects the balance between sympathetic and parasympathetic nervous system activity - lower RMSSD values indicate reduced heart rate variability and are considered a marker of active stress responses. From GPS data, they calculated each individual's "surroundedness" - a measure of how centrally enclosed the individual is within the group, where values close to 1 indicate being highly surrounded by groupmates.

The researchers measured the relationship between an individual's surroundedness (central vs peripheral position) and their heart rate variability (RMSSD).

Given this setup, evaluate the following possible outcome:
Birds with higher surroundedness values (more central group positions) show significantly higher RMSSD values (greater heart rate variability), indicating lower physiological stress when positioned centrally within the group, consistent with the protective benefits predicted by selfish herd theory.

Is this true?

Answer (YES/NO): NO